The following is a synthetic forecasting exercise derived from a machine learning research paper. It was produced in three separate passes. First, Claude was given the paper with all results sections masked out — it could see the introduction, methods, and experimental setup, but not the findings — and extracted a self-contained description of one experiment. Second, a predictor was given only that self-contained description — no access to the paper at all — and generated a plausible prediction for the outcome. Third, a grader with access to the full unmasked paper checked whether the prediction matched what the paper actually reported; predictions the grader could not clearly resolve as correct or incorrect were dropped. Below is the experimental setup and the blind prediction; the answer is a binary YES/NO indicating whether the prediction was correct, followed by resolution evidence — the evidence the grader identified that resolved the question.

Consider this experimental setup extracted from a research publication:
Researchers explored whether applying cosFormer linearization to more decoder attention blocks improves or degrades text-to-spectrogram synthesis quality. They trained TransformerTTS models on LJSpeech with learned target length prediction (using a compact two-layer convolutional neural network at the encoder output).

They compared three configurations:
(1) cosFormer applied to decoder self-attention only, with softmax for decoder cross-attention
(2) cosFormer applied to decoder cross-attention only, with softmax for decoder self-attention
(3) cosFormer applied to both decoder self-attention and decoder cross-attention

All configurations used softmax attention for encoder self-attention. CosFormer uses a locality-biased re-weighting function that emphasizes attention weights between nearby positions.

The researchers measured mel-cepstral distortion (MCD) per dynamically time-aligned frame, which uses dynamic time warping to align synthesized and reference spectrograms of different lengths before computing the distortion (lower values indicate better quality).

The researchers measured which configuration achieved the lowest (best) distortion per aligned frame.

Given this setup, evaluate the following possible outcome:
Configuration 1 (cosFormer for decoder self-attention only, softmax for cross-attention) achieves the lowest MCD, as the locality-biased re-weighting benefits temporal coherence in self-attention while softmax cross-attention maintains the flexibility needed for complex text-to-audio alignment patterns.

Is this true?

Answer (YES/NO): NO